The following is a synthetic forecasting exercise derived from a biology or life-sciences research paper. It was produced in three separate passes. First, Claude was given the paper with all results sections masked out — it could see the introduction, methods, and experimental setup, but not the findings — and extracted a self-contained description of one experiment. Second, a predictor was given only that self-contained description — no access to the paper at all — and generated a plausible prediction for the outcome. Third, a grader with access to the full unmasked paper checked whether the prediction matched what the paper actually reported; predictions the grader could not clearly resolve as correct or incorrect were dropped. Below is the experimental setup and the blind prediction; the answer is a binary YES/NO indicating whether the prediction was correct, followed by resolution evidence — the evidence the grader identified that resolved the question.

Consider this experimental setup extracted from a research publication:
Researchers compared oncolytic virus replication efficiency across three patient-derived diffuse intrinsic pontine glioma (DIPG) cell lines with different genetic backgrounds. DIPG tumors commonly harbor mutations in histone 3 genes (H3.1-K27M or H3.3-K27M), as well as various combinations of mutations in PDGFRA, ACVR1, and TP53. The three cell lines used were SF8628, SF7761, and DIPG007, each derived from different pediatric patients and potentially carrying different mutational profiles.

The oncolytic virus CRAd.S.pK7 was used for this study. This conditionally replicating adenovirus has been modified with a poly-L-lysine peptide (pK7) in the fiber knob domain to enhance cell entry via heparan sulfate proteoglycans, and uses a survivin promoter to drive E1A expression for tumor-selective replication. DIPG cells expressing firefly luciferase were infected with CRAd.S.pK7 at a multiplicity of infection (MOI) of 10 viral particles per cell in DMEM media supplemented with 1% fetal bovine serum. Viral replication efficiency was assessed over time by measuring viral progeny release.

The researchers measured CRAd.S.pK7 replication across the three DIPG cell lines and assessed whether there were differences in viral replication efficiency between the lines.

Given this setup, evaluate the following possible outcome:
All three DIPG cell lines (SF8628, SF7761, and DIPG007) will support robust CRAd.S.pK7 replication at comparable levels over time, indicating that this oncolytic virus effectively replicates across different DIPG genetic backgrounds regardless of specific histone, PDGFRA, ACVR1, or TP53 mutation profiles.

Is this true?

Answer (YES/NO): NO